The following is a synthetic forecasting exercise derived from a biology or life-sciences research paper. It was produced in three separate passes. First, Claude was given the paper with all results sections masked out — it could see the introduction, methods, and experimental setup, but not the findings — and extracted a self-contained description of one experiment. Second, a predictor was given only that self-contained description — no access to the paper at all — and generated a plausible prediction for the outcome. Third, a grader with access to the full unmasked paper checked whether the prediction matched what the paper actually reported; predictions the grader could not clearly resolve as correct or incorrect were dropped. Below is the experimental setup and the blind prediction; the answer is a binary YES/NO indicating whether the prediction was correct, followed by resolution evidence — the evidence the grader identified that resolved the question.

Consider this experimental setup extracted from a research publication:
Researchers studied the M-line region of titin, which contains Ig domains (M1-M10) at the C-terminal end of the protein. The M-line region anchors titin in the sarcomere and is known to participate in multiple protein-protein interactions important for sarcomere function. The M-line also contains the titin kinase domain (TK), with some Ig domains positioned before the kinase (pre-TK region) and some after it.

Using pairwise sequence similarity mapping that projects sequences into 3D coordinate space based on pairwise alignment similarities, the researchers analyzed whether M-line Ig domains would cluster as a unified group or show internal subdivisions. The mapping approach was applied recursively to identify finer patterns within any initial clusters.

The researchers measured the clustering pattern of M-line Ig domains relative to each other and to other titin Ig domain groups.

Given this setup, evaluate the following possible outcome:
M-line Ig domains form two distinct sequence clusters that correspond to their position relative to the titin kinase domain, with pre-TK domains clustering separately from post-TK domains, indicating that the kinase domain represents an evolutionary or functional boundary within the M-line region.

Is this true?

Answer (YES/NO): NO